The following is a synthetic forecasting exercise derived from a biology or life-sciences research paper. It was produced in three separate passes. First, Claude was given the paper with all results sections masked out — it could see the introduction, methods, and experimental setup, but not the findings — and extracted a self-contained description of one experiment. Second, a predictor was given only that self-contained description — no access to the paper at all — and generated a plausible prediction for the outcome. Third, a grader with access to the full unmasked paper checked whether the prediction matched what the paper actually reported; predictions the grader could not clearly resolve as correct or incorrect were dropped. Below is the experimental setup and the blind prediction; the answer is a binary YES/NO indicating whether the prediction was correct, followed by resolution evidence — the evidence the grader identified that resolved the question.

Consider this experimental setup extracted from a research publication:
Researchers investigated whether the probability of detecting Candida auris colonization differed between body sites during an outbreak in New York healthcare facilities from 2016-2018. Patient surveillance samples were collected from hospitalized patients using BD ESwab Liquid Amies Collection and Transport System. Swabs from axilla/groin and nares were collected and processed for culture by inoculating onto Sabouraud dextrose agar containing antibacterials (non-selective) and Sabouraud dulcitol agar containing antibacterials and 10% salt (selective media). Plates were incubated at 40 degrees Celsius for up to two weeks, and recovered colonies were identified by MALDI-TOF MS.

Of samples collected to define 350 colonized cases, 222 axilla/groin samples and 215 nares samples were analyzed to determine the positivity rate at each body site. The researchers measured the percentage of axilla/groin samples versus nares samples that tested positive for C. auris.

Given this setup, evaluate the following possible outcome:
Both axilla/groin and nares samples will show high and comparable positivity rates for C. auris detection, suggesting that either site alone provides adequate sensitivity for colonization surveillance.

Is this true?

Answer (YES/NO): NO